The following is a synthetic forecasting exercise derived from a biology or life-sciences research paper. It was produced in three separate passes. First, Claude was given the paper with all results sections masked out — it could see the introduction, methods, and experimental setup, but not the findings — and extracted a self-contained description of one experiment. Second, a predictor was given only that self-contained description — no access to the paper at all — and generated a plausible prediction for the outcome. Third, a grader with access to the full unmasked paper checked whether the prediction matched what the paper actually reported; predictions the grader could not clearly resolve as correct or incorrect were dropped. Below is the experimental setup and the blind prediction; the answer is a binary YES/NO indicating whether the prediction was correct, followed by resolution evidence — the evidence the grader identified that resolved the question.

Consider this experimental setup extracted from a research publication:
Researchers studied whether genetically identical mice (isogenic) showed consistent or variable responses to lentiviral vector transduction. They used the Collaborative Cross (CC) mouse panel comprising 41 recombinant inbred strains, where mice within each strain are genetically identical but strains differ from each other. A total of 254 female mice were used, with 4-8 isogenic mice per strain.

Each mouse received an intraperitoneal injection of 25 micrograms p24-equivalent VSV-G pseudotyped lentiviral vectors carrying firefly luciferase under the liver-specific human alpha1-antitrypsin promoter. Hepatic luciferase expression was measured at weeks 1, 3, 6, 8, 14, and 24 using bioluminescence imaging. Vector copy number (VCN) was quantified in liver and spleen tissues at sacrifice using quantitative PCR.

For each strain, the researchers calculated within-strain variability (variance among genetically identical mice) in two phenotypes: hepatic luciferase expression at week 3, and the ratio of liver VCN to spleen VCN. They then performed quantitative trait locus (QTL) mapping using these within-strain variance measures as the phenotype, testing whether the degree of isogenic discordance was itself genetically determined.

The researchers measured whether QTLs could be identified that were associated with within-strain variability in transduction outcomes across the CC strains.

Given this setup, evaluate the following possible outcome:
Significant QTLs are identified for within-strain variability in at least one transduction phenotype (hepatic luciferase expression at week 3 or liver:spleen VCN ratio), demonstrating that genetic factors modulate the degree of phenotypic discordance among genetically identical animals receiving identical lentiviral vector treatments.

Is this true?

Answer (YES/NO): YES